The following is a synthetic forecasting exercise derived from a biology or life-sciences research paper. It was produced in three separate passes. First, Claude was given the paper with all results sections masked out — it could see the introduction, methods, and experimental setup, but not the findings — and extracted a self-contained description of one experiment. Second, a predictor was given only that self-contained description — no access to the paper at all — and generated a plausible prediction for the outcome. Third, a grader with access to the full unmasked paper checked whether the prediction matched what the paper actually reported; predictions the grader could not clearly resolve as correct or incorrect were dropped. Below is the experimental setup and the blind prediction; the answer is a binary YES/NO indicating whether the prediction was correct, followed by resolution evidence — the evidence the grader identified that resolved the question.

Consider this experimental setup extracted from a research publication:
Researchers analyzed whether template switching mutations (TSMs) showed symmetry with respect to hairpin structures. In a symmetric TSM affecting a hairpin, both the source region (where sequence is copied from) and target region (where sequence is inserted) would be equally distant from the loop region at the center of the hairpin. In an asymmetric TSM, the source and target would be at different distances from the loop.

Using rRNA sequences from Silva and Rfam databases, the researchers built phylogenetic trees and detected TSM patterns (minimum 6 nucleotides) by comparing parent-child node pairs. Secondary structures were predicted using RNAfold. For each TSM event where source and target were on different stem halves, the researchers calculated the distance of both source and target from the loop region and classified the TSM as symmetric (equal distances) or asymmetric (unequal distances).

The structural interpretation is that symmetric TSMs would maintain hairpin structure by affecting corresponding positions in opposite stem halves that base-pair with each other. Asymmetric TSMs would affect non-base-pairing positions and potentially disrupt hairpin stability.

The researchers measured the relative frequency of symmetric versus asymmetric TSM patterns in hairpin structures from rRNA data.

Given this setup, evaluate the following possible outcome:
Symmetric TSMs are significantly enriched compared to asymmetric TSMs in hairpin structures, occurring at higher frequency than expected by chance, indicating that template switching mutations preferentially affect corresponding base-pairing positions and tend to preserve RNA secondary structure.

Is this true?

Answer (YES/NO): NO